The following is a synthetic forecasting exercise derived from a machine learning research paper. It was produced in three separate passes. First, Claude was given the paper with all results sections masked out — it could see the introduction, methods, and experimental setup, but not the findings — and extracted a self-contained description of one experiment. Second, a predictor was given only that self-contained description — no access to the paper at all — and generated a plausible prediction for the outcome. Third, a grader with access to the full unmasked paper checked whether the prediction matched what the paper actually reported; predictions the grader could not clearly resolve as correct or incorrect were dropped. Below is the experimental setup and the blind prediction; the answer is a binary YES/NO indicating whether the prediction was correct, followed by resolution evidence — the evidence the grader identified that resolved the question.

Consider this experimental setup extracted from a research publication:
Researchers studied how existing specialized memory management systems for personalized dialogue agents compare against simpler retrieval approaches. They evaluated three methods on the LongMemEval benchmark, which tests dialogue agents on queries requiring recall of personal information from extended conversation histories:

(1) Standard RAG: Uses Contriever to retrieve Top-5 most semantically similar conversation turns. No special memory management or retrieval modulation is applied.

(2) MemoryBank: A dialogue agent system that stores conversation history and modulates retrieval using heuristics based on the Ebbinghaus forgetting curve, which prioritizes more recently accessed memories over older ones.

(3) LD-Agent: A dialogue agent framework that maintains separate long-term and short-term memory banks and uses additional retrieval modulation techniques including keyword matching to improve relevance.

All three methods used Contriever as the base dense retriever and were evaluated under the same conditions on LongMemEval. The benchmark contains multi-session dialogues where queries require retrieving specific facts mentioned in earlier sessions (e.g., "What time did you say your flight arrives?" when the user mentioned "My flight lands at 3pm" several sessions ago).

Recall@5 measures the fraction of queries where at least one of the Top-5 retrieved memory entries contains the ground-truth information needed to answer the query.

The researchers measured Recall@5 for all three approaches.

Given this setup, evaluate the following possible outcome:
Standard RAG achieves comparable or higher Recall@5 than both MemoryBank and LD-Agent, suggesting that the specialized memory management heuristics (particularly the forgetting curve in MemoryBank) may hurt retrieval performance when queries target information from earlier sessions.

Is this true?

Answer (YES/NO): NO